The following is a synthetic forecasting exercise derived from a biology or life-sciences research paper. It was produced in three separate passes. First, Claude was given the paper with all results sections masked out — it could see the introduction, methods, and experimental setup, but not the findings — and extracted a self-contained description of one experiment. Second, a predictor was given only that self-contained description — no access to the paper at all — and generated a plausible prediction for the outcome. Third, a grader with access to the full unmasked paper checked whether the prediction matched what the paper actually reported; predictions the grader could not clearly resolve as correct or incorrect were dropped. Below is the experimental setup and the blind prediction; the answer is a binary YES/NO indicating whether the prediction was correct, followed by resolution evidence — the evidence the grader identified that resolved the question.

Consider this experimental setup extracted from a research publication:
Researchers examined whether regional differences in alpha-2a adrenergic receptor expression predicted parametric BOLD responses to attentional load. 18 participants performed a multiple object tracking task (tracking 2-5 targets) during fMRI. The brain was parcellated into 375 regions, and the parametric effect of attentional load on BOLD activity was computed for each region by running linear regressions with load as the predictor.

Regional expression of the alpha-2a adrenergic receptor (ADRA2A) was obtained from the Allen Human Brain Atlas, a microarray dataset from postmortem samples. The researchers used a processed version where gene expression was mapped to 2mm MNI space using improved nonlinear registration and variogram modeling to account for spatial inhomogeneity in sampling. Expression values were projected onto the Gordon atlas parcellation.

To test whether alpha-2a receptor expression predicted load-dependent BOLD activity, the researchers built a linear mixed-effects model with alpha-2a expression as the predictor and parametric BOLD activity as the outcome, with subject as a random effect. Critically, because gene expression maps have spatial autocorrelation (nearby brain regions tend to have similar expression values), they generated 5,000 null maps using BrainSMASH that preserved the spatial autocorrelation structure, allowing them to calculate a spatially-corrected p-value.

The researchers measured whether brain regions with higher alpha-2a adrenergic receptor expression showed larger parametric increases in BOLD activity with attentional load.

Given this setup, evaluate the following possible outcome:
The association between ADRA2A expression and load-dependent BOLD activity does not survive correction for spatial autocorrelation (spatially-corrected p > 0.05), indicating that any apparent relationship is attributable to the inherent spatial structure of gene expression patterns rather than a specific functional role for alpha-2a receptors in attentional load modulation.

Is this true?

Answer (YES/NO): YES